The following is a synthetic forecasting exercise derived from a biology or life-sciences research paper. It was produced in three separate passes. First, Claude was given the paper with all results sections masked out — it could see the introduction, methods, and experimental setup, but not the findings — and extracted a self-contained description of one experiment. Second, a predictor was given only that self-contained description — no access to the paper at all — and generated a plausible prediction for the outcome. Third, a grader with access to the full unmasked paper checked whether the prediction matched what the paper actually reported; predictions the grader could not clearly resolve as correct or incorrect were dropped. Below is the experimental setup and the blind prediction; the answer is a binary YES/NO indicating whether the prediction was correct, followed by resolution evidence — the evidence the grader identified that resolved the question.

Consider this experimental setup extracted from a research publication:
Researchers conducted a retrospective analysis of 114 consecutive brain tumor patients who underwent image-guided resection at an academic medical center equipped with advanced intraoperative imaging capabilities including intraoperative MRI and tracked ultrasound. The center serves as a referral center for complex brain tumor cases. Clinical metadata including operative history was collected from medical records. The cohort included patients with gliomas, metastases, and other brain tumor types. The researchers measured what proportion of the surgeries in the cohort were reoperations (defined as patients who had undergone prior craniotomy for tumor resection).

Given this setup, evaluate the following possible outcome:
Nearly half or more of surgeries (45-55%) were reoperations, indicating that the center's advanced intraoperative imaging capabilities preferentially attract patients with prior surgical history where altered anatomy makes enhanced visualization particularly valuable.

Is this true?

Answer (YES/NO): NO